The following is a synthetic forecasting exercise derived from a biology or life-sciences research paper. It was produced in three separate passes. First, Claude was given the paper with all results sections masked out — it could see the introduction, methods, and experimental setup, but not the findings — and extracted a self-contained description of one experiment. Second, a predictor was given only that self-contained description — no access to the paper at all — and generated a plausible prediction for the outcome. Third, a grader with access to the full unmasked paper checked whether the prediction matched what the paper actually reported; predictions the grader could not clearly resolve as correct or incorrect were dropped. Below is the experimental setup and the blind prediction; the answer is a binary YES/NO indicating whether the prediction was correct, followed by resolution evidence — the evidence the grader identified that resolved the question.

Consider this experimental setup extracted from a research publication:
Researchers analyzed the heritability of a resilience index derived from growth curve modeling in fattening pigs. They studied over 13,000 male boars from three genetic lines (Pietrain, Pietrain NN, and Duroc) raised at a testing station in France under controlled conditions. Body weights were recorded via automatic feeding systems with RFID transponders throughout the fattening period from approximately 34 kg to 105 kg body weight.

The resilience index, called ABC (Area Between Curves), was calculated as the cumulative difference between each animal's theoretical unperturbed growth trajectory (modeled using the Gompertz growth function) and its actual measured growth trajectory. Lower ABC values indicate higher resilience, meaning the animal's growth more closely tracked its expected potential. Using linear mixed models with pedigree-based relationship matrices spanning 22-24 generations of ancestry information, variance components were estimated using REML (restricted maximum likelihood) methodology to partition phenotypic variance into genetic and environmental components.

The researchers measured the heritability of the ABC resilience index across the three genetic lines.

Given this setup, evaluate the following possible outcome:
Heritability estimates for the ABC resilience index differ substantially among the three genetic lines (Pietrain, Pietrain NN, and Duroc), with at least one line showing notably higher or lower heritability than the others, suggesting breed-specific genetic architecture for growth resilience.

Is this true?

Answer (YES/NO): NO